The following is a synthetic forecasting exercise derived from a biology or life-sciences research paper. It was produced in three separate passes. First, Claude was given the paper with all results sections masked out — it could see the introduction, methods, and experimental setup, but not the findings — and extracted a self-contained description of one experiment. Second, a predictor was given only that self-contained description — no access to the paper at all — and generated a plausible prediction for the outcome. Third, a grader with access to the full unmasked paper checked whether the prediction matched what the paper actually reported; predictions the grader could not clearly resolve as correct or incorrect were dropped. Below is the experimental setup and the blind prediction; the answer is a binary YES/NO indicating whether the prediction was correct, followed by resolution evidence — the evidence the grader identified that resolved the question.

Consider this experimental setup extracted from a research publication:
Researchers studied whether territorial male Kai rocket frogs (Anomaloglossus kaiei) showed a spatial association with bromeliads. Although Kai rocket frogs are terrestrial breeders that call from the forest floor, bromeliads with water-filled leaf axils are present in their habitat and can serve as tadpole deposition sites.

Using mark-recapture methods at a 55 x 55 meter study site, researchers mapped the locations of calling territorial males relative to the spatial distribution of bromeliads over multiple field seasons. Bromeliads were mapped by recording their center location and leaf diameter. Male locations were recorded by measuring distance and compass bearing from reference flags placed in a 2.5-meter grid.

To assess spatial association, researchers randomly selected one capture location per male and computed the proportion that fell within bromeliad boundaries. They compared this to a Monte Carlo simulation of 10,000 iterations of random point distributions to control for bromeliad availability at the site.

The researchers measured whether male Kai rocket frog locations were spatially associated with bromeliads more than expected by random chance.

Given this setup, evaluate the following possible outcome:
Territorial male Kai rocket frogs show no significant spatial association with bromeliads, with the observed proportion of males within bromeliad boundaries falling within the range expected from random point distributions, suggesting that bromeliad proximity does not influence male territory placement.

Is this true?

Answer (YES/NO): YES